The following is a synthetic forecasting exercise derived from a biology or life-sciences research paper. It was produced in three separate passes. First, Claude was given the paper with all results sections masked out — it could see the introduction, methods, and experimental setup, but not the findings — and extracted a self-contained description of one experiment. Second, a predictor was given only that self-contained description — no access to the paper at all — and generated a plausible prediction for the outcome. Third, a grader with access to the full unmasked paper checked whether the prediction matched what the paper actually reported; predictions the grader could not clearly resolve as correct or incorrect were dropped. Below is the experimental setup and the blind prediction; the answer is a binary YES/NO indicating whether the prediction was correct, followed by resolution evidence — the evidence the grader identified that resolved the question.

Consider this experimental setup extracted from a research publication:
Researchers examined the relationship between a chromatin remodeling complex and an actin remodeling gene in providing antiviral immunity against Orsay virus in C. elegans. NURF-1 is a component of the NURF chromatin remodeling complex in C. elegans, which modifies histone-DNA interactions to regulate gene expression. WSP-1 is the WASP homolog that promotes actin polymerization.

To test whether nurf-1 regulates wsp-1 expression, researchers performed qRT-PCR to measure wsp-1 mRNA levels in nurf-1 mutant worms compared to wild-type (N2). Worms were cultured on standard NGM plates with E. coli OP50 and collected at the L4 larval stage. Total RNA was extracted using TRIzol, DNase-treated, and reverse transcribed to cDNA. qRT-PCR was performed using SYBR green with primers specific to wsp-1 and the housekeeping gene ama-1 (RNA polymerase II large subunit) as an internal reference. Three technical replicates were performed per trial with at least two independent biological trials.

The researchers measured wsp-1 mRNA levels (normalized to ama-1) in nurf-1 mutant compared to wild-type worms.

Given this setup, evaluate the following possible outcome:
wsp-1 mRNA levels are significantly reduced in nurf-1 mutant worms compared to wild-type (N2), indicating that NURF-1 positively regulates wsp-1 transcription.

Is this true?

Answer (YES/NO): NO